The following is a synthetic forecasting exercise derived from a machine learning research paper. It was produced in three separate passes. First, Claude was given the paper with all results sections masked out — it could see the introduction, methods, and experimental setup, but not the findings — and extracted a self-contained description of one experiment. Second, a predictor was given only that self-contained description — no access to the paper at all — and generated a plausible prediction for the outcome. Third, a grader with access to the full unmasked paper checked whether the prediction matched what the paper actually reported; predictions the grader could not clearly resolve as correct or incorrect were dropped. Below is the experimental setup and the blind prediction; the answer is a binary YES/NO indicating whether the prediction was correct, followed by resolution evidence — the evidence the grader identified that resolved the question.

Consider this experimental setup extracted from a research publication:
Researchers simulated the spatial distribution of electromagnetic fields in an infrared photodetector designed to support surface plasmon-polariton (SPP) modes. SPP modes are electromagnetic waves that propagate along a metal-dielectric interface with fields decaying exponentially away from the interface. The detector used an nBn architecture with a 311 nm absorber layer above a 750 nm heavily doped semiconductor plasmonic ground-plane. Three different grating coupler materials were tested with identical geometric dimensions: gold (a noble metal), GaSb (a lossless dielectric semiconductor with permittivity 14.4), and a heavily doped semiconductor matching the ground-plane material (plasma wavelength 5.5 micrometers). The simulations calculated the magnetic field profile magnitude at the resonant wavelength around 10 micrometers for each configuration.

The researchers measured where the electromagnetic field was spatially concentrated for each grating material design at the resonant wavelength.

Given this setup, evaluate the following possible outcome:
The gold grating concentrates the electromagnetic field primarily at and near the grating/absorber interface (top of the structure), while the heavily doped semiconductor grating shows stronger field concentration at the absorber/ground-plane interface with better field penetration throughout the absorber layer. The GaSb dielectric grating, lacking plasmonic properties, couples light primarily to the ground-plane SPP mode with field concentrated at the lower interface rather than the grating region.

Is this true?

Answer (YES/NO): NO